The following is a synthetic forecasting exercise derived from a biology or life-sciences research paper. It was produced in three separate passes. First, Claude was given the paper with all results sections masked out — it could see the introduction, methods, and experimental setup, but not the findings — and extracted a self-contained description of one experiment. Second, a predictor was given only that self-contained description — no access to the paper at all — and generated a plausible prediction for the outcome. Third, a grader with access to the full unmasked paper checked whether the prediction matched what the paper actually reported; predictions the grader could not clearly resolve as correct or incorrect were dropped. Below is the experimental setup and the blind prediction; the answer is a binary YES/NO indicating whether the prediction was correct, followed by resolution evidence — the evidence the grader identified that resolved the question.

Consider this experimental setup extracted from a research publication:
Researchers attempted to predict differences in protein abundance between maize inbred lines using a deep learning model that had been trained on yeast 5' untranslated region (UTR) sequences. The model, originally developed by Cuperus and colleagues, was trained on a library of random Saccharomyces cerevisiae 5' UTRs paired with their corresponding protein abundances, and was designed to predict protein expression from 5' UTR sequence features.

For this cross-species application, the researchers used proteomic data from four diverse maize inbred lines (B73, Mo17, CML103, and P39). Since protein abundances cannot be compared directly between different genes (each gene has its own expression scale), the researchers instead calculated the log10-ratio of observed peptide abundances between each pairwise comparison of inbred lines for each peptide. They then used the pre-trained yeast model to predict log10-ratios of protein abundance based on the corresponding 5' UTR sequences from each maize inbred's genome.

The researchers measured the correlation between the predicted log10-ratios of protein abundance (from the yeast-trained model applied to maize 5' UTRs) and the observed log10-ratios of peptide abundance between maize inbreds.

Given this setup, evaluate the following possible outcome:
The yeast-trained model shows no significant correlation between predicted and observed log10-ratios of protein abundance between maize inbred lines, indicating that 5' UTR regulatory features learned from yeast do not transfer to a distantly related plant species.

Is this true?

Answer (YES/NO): YES